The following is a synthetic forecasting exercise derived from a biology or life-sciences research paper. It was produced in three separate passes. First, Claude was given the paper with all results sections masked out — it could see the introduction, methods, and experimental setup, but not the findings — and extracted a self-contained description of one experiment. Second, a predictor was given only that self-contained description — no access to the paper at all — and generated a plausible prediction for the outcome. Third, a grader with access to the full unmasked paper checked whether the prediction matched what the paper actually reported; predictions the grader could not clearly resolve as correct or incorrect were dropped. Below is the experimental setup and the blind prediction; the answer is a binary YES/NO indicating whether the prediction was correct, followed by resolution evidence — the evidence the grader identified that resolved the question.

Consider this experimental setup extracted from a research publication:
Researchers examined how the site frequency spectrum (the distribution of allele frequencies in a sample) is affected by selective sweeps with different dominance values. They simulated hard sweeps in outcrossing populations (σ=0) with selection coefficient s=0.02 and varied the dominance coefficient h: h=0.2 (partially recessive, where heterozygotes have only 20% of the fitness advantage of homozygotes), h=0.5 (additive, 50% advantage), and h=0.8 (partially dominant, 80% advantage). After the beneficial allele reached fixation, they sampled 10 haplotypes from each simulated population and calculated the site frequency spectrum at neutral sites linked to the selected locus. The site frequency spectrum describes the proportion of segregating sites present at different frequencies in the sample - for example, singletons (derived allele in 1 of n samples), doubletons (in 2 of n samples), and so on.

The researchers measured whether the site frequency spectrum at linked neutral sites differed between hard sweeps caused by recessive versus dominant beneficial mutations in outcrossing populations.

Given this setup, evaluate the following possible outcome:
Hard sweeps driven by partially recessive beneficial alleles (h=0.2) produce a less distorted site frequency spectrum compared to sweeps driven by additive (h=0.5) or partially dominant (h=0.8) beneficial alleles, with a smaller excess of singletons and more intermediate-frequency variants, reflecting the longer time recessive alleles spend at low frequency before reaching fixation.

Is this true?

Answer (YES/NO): YES